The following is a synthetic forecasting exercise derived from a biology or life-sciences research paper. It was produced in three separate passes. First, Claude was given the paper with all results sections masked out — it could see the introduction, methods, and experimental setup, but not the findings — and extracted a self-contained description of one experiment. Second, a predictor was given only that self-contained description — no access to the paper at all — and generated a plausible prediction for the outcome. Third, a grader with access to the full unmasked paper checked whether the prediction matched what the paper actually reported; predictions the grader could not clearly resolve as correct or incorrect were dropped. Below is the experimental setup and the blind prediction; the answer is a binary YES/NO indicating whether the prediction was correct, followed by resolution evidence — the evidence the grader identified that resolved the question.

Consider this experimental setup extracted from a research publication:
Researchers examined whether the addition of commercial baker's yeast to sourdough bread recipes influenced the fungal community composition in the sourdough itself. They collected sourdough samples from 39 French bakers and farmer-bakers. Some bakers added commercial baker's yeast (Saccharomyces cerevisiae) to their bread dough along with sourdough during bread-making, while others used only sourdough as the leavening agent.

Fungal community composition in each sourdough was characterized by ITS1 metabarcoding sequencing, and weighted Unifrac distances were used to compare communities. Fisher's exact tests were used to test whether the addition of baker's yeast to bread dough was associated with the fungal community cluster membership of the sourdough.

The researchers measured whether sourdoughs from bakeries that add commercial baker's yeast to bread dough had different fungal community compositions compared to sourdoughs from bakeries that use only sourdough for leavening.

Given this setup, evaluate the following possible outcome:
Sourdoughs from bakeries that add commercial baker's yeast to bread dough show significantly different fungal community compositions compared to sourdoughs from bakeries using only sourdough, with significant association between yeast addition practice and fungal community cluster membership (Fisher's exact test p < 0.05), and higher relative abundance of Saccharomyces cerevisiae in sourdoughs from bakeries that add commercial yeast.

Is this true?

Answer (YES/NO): YES